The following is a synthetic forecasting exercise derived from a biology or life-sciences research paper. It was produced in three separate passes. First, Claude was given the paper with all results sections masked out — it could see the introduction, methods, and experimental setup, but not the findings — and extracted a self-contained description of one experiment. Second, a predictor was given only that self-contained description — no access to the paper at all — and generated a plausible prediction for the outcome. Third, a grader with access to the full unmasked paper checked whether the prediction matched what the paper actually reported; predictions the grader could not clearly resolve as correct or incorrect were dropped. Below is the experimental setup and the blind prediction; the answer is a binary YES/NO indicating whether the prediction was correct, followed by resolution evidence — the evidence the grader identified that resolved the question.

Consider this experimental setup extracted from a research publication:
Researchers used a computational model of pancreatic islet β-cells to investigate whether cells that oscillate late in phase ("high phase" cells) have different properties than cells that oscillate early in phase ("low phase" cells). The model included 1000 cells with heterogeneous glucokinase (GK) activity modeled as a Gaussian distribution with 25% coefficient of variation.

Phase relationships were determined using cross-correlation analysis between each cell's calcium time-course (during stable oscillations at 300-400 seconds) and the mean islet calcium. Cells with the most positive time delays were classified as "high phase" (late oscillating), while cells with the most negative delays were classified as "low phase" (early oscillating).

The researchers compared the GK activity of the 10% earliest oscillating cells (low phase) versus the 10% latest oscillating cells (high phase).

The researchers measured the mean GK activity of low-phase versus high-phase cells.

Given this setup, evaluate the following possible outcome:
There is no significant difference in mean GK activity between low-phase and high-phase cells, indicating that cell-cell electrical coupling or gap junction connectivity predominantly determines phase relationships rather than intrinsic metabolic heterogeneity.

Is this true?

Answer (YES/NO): NO